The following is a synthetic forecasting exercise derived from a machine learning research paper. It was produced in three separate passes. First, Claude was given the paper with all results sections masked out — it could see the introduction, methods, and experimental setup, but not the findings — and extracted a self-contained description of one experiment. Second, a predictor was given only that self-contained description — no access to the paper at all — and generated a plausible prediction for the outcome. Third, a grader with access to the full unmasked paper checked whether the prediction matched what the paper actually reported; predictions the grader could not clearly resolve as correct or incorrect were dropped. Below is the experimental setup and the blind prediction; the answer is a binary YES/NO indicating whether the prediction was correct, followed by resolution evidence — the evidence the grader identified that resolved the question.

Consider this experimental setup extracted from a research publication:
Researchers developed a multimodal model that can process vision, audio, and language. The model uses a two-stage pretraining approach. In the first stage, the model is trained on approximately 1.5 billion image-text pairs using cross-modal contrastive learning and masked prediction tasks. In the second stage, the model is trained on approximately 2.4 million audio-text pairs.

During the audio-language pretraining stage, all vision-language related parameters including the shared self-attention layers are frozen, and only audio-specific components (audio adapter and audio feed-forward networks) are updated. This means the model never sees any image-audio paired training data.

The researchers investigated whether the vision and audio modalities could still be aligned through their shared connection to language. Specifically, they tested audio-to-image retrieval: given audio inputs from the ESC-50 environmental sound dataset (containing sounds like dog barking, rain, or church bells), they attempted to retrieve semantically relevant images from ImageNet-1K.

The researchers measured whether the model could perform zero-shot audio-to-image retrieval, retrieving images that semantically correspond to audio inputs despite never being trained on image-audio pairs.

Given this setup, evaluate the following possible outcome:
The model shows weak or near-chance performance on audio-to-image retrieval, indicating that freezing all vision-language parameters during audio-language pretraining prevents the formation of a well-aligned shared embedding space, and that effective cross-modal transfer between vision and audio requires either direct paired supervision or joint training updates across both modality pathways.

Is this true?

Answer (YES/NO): NO